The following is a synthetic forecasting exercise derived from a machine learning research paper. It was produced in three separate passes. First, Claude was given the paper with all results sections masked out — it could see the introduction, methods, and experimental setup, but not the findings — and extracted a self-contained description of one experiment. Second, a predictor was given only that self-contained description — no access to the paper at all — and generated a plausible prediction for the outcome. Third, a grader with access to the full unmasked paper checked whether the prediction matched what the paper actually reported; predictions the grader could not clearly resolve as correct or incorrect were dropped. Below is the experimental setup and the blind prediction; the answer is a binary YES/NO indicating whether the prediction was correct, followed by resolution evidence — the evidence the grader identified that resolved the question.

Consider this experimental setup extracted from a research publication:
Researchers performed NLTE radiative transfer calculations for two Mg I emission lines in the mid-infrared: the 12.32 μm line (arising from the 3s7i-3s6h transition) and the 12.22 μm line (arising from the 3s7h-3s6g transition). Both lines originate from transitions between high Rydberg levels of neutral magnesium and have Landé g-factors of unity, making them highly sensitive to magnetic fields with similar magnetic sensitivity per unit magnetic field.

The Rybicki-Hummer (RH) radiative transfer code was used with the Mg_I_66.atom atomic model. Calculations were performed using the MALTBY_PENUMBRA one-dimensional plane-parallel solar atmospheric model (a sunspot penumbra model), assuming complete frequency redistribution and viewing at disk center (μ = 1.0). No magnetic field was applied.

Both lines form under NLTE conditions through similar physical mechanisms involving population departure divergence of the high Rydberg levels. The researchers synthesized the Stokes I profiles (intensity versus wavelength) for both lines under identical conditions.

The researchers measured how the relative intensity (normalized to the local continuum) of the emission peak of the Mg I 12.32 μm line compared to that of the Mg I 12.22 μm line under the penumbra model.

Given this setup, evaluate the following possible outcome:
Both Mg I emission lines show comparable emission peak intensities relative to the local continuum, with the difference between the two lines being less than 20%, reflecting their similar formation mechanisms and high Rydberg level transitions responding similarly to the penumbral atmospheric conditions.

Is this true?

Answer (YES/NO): NO